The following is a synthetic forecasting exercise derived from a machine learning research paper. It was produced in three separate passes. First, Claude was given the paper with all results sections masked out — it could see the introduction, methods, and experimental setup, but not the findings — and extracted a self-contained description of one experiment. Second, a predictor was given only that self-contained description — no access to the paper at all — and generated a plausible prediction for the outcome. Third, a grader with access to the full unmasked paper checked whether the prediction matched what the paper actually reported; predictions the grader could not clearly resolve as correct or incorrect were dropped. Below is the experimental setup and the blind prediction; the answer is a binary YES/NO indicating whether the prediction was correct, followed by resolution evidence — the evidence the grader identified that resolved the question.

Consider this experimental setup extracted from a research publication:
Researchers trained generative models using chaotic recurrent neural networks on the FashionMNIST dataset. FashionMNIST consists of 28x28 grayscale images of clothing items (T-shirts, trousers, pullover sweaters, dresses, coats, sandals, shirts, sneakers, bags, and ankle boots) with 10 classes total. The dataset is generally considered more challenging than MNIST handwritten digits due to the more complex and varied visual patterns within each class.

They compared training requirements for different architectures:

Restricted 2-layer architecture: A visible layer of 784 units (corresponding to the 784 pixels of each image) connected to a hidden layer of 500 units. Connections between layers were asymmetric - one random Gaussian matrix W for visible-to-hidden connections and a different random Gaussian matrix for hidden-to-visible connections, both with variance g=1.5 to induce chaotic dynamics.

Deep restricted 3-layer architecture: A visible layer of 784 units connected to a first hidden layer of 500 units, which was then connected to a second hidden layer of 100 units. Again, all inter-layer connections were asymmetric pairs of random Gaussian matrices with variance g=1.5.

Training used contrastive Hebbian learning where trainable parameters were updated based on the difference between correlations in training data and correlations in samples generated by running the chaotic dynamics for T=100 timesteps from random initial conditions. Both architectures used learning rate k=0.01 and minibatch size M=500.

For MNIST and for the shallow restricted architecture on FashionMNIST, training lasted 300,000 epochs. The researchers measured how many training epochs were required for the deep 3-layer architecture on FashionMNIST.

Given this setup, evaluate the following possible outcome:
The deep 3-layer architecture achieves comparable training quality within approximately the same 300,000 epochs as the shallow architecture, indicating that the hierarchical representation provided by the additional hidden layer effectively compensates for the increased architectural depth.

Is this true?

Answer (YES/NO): NO